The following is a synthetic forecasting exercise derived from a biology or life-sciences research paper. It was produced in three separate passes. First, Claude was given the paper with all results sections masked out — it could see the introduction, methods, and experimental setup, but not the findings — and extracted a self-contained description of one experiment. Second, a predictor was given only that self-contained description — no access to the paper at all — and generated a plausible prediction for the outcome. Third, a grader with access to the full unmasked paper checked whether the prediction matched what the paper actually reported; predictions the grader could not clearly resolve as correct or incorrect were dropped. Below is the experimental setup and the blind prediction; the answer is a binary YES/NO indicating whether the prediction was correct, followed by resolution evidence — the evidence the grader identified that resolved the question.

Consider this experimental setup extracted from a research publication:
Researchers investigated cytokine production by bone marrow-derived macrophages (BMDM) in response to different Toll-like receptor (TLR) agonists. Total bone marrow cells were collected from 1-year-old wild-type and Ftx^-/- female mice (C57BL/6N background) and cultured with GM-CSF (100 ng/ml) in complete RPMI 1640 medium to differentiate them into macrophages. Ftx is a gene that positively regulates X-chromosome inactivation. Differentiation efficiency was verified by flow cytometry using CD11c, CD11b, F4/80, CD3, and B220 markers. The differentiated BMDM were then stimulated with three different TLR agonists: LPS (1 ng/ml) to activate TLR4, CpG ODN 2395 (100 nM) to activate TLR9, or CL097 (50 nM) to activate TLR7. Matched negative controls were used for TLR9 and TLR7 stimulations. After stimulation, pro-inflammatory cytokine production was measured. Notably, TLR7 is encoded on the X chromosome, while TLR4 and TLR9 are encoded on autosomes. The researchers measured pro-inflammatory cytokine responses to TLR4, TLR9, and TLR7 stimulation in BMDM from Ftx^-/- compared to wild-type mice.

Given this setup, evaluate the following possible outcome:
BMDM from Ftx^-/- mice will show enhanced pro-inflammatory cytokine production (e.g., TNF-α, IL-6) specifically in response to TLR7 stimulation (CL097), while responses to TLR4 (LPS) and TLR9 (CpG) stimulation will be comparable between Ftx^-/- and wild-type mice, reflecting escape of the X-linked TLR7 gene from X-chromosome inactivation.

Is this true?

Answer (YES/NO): NO